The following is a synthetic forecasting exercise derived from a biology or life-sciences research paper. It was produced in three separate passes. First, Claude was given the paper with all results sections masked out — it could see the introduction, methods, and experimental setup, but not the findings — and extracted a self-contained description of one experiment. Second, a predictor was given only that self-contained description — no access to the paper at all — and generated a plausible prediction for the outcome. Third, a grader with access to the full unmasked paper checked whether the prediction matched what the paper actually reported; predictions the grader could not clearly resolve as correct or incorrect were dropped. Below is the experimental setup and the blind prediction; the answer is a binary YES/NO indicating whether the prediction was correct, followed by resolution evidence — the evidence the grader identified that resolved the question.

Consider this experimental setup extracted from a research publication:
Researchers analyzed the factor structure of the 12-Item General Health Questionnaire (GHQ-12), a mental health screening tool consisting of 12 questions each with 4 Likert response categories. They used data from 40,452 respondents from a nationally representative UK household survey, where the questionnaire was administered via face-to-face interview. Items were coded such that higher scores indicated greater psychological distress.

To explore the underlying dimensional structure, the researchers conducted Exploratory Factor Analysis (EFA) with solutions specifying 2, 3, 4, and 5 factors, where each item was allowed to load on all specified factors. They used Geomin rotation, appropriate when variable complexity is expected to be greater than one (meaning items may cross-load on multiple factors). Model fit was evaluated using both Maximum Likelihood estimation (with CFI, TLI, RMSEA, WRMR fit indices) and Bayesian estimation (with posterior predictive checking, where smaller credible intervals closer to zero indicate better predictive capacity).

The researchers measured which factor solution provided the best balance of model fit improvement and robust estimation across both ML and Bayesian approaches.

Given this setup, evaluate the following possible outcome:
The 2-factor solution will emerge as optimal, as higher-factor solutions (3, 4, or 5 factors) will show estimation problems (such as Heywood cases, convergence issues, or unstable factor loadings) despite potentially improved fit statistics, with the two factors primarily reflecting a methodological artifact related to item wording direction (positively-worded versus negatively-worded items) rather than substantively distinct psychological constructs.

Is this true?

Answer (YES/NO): NO